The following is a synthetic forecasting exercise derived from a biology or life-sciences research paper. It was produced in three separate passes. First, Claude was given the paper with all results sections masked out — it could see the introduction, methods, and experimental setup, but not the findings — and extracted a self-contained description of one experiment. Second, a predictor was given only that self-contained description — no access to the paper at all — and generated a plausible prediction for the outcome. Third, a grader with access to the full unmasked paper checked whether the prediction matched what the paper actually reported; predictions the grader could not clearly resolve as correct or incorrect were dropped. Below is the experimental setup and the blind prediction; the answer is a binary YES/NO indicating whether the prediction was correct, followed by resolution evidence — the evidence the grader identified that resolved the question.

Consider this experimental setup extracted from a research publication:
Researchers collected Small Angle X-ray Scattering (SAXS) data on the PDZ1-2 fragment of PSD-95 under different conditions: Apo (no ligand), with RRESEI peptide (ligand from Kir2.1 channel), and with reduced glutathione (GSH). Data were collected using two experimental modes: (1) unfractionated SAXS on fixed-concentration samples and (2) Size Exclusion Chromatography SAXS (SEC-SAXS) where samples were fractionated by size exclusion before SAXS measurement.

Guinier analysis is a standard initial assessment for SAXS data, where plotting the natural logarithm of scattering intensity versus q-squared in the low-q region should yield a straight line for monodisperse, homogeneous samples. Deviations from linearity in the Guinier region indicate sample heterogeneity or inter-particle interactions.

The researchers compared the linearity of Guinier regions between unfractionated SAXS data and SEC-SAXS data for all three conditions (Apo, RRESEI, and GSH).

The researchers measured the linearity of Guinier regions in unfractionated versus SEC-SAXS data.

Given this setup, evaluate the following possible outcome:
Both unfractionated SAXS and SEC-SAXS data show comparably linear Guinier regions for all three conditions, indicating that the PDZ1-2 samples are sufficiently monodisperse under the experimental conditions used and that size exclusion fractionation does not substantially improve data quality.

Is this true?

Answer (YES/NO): NO